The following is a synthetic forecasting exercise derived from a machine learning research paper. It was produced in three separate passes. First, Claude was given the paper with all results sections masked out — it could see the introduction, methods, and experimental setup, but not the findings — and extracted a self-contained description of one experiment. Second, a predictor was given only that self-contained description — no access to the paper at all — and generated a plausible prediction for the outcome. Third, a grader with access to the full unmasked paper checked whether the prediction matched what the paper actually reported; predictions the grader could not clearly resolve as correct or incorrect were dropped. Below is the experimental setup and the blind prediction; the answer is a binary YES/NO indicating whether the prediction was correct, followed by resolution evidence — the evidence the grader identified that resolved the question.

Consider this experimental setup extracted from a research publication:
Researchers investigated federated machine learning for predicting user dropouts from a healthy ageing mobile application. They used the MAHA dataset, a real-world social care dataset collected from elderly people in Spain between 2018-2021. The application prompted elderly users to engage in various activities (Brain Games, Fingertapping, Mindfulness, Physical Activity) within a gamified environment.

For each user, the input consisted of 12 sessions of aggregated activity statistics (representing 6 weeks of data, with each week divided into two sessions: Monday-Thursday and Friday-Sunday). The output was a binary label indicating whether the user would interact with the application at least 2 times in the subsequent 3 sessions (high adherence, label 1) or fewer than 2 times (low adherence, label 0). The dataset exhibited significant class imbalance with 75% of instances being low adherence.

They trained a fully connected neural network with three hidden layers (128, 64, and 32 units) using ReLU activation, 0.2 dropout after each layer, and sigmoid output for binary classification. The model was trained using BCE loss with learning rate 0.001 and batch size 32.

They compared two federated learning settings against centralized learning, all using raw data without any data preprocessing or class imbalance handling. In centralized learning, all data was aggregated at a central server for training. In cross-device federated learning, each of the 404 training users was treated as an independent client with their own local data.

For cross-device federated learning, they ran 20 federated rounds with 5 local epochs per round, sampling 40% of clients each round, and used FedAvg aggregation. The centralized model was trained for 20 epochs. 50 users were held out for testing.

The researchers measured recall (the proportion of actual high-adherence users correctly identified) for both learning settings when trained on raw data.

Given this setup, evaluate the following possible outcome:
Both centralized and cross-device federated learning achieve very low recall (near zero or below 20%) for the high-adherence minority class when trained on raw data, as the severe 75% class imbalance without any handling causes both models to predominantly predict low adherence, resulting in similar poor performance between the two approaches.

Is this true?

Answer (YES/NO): NO